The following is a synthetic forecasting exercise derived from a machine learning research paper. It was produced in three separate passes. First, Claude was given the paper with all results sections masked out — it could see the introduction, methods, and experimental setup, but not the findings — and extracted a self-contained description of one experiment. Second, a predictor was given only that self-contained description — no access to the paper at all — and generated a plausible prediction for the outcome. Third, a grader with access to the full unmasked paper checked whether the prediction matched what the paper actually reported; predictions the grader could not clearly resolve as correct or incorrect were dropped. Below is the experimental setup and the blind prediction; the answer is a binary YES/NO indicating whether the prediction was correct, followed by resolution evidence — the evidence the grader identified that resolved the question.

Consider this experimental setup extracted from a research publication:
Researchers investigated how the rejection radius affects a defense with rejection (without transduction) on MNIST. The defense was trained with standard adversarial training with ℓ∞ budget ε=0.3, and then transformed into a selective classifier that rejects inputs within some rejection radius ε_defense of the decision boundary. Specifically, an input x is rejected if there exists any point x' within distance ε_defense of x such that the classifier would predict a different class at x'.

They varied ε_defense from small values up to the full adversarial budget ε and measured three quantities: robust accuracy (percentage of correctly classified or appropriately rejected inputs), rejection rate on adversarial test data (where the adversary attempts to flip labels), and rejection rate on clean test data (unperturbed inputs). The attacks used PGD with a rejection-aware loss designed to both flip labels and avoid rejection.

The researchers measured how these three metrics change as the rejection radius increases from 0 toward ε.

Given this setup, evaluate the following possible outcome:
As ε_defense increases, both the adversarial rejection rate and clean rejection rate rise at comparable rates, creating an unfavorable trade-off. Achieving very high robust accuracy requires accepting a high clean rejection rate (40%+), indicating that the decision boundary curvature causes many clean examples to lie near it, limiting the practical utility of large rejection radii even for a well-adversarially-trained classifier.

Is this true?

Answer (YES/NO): NO